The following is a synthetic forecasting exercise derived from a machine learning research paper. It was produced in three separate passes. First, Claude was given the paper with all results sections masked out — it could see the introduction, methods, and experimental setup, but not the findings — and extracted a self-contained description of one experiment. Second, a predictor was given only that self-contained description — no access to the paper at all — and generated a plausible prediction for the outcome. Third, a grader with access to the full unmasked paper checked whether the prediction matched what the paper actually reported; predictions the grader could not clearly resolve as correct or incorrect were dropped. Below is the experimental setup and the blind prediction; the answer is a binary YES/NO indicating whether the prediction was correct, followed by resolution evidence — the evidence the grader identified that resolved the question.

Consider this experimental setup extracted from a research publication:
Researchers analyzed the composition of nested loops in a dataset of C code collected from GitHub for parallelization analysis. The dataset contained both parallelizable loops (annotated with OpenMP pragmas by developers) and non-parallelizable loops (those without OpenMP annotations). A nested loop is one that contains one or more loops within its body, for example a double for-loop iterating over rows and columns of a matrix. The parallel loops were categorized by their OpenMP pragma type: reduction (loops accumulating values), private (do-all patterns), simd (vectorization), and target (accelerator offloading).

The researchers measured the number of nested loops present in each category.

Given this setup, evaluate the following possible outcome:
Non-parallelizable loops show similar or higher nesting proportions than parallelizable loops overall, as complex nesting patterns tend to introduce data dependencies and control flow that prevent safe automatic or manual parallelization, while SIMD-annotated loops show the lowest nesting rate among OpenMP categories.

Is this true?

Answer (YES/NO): YES